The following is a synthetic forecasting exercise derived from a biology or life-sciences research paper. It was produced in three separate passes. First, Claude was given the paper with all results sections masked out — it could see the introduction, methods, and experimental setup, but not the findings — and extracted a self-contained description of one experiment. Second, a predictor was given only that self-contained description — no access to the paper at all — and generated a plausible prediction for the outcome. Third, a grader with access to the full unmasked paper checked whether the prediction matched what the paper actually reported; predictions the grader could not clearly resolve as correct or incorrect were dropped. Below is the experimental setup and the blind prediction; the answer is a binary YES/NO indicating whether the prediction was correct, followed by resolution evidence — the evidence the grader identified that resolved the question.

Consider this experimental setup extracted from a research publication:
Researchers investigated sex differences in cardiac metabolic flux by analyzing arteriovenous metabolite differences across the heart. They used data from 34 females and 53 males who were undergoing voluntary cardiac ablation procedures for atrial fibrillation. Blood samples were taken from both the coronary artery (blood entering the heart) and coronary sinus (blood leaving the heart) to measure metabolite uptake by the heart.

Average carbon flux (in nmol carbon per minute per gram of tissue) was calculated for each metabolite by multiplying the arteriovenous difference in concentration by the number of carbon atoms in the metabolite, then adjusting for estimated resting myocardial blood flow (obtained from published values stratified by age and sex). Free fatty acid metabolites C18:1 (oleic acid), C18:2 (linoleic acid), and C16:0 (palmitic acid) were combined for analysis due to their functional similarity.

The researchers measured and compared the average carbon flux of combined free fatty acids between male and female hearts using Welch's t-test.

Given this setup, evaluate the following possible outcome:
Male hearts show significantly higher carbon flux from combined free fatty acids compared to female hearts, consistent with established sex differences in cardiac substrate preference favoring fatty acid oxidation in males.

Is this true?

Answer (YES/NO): NO